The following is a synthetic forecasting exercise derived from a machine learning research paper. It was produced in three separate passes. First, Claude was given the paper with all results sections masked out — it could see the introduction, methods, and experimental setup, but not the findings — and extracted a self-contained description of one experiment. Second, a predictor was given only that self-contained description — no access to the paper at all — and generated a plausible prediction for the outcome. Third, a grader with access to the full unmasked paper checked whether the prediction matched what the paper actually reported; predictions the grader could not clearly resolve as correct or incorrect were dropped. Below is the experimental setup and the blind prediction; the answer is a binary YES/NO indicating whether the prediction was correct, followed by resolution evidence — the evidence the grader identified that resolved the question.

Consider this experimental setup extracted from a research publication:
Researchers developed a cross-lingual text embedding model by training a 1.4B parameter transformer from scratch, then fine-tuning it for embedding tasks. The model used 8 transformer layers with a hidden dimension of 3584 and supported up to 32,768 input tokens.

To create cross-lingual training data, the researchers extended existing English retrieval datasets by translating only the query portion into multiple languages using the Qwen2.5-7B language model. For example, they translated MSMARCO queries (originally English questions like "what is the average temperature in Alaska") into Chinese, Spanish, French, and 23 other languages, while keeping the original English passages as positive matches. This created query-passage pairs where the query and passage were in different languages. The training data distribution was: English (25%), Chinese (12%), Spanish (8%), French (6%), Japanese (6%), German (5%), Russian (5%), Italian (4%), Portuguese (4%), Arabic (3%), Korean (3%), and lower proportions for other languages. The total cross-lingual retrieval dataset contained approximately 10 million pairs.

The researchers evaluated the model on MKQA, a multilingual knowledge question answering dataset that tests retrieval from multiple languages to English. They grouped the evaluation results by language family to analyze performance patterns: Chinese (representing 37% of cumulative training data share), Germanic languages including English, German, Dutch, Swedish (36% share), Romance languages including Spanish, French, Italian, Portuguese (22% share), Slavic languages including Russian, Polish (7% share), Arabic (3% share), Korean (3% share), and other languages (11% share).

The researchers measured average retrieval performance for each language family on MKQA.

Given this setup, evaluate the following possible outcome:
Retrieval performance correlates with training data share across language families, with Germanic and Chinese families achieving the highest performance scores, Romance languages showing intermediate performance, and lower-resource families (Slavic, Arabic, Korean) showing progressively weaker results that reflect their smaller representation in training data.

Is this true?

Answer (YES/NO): NO